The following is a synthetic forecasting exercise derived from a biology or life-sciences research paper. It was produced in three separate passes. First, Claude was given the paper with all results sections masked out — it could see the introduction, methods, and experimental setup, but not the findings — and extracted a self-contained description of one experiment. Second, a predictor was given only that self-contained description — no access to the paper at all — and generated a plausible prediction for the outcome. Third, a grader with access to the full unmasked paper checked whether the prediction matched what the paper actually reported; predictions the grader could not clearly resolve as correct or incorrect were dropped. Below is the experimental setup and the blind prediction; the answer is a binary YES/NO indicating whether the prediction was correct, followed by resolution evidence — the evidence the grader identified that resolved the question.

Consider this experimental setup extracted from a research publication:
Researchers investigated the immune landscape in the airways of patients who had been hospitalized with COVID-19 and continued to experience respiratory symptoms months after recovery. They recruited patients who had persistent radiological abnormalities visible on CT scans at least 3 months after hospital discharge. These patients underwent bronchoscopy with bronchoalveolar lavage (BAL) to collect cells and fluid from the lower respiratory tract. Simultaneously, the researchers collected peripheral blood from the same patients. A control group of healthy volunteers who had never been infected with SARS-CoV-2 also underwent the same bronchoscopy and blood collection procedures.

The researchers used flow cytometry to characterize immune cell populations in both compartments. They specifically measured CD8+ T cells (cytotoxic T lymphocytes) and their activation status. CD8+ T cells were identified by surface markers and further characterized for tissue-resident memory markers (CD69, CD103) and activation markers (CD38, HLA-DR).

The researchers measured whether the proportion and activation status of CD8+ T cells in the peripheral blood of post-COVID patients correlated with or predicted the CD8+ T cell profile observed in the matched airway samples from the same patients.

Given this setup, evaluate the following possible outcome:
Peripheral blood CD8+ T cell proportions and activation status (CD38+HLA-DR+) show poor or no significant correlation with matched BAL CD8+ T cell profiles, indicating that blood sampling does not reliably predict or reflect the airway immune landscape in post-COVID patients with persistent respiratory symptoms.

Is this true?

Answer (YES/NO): YES